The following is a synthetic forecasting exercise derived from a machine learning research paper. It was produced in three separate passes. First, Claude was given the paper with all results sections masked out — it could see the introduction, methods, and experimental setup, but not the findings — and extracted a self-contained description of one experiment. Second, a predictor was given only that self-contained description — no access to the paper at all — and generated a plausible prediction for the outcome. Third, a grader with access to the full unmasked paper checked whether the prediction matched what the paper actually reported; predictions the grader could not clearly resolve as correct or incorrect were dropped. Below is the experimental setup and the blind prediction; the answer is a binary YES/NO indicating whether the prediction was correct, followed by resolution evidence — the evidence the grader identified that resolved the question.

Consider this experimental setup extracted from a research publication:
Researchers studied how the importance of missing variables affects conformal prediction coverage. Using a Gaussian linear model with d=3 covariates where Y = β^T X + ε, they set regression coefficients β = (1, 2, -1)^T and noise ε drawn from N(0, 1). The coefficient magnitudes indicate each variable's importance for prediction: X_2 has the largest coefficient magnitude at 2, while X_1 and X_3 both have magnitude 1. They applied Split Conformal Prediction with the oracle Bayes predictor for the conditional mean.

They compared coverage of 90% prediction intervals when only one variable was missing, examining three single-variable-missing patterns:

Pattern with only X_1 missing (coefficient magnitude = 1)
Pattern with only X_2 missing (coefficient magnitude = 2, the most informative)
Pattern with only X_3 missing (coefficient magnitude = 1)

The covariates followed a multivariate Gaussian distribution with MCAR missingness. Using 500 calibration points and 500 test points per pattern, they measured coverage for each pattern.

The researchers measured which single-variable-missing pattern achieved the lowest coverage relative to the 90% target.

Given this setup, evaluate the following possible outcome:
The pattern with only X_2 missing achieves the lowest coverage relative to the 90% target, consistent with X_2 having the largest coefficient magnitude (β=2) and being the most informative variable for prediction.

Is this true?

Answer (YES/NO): YES